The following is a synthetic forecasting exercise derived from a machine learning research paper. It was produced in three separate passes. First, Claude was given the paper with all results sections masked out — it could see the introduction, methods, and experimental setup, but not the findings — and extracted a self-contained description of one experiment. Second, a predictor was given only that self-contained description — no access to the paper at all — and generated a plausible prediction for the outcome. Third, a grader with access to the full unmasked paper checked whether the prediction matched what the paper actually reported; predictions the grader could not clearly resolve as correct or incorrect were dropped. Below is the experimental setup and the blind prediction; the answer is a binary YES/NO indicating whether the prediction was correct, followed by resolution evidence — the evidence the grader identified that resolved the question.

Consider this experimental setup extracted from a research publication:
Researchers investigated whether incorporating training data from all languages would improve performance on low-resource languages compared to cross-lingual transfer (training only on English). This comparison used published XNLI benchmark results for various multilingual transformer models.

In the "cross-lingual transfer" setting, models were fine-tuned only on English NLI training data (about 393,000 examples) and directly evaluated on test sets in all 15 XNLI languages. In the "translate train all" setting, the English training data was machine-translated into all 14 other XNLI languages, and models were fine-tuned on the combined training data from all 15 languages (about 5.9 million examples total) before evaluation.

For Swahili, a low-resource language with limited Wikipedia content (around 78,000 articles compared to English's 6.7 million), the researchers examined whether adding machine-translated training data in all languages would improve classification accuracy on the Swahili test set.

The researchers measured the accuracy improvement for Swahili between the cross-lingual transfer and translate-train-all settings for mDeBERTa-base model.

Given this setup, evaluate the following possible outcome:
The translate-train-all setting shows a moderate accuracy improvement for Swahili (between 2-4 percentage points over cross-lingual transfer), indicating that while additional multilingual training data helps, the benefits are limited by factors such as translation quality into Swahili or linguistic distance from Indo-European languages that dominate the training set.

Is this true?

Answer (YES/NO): YES